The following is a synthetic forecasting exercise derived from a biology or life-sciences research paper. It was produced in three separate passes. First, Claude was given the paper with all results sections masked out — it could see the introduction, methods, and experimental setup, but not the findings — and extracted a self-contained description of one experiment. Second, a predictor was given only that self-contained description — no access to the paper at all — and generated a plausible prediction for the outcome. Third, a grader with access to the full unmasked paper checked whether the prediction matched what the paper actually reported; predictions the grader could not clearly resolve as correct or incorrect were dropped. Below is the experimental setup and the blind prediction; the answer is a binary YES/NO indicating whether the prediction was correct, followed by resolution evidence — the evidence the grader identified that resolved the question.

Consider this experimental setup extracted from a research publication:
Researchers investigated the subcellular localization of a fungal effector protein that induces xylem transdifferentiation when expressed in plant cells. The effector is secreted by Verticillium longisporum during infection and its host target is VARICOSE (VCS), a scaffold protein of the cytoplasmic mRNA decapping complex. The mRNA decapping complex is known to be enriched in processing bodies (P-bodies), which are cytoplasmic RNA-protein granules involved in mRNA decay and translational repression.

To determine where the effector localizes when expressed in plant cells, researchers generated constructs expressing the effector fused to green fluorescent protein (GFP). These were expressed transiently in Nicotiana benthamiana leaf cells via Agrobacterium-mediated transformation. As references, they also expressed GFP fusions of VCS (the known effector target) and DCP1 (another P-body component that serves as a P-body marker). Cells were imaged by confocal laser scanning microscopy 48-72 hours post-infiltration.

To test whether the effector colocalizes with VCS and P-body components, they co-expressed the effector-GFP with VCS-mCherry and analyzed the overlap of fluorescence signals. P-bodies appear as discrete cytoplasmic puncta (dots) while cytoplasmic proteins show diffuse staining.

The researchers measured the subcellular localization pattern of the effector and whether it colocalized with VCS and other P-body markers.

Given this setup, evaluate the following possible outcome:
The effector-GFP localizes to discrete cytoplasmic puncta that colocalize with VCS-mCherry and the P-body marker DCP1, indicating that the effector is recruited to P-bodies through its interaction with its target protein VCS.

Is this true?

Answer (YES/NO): NO